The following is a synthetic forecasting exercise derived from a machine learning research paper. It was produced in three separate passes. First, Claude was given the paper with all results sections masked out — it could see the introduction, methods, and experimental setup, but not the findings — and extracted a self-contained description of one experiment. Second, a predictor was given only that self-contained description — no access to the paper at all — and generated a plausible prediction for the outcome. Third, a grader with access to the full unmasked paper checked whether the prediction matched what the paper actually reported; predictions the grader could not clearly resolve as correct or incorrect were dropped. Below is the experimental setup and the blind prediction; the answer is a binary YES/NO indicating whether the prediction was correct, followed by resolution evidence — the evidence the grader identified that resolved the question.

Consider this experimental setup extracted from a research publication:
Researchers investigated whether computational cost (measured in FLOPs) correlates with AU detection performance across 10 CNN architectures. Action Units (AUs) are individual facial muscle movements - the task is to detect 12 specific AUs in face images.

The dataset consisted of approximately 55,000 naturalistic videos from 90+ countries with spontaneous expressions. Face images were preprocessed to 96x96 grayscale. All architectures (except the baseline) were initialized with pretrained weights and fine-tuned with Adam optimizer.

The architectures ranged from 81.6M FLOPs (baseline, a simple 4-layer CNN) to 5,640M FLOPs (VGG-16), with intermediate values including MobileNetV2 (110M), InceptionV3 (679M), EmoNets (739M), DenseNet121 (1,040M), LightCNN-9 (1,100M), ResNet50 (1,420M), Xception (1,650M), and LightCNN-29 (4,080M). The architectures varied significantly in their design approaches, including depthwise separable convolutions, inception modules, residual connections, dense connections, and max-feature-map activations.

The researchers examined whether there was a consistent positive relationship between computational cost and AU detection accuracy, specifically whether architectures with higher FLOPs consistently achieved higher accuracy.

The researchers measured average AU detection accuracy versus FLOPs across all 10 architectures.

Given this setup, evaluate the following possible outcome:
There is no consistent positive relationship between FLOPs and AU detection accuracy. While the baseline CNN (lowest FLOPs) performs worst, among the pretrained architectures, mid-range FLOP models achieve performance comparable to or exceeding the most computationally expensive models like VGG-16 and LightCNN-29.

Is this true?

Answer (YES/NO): NO